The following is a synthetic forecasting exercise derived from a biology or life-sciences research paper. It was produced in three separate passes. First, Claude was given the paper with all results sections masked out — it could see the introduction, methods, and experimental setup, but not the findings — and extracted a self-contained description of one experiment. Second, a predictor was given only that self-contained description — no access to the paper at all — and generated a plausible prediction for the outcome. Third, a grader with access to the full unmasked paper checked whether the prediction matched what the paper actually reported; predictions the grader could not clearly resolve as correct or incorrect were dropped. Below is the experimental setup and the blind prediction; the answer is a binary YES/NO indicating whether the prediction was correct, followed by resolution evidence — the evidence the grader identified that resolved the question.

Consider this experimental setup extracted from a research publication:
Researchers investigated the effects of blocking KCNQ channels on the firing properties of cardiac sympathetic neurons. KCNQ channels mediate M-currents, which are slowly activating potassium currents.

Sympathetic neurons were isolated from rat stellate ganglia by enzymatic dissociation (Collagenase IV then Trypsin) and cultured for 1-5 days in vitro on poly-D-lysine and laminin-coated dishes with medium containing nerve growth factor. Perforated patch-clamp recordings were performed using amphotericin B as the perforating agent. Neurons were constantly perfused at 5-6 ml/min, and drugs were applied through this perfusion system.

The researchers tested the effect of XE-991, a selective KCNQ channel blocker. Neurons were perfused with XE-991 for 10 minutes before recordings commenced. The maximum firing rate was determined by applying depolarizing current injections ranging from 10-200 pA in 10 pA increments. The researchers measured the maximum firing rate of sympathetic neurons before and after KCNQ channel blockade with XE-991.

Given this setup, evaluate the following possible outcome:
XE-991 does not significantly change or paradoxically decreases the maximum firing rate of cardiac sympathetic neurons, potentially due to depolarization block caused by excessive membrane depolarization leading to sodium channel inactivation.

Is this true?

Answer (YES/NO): NO